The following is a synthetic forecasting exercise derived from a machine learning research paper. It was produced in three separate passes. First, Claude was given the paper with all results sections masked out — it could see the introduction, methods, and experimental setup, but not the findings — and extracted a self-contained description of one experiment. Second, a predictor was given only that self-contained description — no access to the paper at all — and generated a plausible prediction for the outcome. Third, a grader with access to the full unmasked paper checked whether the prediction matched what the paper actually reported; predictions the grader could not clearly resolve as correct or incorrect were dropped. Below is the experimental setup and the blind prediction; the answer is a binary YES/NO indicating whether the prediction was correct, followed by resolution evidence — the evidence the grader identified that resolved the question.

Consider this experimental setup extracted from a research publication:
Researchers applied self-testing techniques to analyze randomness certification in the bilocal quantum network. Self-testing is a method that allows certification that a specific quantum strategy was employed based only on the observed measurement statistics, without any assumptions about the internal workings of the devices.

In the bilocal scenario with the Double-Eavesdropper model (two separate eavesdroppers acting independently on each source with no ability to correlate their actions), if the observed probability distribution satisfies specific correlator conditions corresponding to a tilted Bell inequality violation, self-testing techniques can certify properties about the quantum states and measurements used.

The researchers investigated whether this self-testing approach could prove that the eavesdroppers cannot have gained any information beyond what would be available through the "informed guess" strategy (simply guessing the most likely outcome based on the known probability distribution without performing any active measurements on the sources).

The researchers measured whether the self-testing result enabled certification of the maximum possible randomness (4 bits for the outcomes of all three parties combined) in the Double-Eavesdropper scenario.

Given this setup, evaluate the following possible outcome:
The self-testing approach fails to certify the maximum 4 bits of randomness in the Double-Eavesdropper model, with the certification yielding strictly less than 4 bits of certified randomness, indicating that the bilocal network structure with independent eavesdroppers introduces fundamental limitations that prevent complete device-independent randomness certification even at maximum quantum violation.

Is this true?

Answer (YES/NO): NO